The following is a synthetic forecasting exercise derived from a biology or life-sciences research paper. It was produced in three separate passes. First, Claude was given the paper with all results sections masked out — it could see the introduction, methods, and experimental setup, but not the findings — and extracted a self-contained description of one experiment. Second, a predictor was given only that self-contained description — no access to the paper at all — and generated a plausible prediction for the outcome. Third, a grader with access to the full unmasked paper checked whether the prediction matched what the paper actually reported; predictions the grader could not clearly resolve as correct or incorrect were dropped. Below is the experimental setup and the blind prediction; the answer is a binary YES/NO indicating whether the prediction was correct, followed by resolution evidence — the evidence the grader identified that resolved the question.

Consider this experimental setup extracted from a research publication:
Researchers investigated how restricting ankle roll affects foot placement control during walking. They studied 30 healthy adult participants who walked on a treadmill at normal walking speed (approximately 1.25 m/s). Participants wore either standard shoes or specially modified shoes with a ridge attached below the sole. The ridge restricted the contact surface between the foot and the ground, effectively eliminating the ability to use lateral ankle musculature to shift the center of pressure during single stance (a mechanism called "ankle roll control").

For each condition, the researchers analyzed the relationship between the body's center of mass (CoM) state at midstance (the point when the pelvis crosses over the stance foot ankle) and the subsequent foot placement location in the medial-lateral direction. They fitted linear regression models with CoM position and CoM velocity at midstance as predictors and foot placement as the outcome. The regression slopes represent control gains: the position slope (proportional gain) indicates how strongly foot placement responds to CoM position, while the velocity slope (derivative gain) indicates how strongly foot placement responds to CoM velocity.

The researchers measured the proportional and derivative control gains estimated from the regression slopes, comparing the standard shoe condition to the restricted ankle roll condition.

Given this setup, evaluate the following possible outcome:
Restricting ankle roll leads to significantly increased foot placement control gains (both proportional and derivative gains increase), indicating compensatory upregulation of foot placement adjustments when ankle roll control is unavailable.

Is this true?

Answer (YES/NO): NO